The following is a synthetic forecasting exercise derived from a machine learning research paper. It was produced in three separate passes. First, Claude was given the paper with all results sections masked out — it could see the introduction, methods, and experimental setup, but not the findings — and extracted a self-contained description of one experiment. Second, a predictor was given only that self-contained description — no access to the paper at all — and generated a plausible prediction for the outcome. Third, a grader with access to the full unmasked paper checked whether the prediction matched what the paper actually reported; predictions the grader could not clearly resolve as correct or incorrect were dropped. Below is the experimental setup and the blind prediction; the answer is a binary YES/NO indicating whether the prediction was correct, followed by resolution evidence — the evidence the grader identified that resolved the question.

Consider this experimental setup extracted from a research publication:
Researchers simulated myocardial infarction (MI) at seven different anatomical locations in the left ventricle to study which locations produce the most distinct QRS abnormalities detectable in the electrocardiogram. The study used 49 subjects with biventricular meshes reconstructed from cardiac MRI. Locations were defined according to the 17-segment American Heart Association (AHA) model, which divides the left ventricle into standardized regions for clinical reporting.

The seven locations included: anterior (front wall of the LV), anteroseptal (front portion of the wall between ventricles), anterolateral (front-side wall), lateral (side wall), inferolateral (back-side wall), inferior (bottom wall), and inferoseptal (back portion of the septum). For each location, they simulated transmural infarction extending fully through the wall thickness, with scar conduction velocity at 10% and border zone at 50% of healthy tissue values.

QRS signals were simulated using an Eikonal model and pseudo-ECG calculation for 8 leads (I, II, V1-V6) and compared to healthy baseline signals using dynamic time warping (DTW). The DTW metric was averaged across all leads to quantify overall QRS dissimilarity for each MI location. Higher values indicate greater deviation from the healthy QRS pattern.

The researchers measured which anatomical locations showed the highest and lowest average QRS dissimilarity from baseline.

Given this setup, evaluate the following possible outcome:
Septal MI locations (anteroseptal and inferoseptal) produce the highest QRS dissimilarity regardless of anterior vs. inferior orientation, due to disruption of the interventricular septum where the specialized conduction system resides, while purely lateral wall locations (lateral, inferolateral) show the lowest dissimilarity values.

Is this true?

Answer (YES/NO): NO